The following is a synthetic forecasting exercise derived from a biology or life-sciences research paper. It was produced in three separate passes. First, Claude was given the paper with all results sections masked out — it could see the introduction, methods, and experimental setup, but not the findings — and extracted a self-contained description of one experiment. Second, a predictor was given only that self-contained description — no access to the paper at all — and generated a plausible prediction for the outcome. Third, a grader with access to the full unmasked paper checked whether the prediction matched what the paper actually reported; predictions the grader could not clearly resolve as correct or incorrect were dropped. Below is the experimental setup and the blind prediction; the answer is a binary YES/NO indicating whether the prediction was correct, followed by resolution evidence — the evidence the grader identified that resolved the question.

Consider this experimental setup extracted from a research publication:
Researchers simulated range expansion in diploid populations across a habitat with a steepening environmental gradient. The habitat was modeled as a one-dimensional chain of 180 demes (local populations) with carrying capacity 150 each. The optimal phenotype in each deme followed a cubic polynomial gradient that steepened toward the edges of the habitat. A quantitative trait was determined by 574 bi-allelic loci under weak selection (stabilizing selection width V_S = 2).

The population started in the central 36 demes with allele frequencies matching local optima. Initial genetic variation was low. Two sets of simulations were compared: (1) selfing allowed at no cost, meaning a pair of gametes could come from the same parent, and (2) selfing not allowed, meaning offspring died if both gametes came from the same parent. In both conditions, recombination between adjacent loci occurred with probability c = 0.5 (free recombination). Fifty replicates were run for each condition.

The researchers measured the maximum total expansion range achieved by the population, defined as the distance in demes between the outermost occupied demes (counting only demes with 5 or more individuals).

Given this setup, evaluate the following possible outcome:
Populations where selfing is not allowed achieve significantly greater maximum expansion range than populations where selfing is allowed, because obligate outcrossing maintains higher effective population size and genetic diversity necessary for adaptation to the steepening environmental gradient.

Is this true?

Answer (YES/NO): NO